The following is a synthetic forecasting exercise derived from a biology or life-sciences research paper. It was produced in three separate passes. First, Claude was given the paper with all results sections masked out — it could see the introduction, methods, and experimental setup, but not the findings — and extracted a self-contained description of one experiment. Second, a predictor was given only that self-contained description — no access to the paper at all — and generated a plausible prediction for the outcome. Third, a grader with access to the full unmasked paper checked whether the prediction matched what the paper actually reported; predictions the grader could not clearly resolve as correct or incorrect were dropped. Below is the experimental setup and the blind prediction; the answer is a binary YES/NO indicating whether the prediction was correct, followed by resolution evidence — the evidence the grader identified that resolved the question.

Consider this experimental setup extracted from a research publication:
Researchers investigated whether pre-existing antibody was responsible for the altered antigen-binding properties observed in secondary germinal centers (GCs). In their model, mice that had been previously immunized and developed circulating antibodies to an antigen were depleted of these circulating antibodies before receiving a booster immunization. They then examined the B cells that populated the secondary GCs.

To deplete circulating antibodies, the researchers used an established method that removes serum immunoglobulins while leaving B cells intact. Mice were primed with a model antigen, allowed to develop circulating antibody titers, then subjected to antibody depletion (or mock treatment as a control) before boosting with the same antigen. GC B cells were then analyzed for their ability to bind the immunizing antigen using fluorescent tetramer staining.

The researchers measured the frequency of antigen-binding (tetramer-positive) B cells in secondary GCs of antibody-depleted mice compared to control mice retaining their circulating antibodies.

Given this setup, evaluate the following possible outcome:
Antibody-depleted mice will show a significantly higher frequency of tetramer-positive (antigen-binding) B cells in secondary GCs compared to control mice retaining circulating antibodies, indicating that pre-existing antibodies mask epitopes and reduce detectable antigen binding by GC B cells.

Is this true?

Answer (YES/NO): YES